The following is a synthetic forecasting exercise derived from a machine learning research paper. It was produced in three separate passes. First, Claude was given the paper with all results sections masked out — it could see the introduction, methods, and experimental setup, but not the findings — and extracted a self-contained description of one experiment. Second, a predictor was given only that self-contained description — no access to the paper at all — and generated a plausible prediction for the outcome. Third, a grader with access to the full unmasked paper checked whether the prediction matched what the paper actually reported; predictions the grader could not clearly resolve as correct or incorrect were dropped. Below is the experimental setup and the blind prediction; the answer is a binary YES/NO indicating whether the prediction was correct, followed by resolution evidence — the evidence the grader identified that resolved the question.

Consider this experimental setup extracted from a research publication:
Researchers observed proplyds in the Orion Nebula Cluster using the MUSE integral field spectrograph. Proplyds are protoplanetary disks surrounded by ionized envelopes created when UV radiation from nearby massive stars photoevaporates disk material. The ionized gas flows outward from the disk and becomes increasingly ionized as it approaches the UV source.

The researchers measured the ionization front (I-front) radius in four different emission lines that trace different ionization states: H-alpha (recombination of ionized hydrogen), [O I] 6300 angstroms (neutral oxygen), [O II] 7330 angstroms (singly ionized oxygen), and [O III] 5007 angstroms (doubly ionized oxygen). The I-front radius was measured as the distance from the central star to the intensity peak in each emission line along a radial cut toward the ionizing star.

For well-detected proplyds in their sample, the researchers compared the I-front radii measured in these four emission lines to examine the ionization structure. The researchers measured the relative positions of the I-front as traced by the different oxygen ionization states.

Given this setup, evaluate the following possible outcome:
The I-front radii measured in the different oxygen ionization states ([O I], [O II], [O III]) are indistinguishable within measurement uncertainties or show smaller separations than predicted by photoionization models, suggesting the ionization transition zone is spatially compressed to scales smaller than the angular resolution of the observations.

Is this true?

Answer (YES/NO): NO